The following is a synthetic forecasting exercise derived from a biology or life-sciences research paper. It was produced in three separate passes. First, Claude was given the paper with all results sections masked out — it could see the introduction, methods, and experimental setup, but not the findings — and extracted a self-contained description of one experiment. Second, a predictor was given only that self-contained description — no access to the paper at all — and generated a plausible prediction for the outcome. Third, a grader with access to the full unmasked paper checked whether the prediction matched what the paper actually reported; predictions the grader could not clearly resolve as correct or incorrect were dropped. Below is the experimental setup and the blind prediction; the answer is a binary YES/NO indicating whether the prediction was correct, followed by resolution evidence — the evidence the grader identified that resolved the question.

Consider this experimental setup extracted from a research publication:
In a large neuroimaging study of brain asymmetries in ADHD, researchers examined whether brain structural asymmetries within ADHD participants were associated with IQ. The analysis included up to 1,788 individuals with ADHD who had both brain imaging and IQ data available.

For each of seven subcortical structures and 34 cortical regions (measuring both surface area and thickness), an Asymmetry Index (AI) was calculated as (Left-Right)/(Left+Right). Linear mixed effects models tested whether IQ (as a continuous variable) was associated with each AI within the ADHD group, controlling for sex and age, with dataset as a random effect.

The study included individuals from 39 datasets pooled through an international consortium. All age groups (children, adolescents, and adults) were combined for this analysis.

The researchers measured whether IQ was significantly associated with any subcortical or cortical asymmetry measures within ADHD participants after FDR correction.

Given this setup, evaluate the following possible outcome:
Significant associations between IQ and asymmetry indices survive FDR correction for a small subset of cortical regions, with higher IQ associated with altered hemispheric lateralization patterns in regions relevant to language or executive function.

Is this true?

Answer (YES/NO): NO